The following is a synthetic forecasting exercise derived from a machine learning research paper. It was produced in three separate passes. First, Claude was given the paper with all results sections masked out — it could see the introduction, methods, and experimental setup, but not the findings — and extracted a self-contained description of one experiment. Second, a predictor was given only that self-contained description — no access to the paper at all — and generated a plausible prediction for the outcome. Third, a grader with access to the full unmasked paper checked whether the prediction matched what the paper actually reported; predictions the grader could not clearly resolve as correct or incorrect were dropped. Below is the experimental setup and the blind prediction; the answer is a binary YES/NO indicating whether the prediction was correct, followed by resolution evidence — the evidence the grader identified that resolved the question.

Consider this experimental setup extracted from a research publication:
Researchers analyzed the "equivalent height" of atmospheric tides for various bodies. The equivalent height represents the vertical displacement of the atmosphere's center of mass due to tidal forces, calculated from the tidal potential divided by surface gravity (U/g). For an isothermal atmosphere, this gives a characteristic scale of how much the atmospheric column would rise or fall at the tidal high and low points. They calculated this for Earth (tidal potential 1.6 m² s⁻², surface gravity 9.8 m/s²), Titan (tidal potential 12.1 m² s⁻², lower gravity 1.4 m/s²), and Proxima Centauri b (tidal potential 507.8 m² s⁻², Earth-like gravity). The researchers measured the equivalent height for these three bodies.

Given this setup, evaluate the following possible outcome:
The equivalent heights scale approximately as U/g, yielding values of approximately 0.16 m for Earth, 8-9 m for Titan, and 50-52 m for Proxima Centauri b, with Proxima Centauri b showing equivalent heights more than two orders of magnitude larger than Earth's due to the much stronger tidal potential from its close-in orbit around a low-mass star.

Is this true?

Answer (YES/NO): YES